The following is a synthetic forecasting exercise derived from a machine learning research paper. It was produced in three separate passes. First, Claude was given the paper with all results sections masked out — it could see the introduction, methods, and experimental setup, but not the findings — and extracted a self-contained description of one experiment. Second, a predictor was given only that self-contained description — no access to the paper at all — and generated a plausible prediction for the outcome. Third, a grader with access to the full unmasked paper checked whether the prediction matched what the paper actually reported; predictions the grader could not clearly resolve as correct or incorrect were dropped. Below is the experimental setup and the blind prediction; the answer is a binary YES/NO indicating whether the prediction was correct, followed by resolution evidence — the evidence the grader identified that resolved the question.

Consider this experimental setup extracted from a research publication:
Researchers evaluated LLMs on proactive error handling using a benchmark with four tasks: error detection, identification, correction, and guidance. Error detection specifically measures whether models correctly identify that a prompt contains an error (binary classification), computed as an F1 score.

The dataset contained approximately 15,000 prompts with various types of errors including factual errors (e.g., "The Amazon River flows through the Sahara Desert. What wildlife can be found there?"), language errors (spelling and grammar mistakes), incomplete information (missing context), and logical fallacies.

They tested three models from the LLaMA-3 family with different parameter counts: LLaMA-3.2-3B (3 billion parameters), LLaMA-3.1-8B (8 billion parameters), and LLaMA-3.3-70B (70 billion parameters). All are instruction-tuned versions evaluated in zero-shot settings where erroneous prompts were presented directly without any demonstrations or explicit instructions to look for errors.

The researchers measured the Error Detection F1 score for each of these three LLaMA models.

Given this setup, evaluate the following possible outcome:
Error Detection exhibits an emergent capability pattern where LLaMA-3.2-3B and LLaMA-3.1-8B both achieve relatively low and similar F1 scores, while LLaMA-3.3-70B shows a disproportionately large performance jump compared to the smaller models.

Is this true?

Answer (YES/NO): YES